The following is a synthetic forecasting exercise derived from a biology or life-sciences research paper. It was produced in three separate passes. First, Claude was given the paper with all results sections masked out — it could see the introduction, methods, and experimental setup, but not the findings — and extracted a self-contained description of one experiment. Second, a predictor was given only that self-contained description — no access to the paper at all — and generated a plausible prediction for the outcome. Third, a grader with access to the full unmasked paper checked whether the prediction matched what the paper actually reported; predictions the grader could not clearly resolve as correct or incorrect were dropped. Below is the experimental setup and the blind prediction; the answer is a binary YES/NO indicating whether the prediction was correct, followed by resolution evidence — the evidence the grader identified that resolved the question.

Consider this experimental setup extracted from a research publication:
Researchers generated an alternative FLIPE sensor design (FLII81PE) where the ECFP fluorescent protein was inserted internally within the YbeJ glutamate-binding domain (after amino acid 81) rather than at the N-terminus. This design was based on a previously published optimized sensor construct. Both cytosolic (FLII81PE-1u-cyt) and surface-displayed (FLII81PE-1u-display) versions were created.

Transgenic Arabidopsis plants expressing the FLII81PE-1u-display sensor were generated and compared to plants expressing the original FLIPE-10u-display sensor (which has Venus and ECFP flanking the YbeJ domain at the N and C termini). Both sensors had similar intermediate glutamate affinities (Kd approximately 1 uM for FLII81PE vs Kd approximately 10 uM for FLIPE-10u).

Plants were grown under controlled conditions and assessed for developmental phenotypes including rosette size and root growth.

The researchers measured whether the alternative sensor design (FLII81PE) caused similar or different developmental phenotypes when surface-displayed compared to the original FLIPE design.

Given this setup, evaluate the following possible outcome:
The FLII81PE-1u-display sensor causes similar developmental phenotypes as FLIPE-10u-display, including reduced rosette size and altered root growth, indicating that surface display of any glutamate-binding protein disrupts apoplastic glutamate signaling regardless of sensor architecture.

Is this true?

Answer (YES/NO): YES